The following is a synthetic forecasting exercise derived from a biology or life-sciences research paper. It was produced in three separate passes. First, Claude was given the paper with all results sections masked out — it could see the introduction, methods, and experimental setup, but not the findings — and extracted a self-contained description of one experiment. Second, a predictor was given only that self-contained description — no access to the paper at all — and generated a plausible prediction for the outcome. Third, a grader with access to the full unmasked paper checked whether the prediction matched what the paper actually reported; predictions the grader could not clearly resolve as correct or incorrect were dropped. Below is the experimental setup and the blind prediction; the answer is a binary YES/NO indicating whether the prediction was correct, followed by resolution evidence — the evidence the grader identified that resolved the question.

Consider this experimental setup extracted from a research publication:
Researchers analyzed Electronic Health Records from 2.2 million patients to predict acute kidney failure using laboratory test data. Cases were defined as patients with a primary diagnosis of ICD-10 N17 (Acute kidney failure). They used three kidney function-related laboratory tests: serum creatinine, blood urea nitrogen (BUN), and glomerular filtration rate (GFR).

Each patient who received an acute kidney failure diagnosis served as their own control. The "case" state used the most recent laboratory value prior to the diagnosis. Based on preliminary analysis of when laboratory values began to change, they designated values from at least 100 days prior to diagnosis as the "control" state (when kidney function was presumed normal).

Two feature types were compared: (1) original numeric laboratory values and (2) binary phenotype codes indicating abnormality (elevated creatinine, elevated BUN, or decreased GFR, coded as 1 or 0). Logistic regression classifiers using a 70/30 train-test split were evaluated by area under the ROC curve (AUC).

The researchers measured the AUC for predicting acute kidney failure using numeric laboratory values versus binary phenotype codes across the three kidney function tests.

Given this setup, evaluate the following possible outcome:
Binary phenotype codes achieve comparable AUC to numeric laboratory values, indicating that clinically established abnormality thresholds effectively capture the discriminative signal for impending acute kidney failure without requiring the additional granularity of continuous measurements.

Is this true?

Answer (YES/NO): NO